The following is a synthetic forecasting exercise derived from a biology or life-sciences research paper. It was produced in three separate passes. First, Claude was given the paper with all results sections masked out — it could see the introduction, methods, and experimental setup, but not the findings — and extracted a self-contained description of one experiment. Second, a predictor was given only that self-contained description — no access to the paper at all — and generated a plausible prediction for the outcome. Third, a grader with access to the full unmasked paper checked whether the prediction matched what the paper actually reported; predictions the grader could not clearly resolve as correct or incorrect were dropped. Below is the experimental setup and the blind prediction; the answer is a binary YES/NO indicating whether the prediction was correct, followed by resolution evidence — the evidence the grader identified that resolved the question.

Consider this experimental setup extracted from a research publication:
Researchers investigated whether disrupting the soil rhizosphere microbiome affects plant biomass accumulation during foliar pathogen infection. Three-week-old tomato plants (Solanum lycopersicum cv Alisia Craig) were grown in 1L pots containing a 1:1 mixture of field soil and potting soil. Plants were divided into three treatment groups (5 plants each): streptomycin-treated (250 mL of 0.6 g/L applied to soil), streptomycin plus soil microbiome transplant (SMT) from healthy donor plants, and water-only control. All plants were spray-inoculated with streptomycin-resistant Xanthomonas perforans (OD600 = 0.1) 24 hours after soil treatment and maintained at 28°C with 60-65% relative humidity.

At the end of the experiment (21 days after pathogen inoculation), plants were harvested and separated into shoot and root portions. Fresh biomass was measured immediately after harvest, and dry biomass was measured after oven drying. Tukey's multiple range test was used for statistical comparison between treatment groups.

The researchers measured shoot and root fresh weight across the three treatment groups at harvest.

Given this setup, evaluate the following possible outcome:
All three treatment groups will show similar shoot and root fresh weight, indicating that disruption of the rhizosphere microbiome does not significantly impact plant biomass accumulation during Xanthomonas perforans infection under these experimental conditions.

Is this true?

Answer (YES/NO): YES